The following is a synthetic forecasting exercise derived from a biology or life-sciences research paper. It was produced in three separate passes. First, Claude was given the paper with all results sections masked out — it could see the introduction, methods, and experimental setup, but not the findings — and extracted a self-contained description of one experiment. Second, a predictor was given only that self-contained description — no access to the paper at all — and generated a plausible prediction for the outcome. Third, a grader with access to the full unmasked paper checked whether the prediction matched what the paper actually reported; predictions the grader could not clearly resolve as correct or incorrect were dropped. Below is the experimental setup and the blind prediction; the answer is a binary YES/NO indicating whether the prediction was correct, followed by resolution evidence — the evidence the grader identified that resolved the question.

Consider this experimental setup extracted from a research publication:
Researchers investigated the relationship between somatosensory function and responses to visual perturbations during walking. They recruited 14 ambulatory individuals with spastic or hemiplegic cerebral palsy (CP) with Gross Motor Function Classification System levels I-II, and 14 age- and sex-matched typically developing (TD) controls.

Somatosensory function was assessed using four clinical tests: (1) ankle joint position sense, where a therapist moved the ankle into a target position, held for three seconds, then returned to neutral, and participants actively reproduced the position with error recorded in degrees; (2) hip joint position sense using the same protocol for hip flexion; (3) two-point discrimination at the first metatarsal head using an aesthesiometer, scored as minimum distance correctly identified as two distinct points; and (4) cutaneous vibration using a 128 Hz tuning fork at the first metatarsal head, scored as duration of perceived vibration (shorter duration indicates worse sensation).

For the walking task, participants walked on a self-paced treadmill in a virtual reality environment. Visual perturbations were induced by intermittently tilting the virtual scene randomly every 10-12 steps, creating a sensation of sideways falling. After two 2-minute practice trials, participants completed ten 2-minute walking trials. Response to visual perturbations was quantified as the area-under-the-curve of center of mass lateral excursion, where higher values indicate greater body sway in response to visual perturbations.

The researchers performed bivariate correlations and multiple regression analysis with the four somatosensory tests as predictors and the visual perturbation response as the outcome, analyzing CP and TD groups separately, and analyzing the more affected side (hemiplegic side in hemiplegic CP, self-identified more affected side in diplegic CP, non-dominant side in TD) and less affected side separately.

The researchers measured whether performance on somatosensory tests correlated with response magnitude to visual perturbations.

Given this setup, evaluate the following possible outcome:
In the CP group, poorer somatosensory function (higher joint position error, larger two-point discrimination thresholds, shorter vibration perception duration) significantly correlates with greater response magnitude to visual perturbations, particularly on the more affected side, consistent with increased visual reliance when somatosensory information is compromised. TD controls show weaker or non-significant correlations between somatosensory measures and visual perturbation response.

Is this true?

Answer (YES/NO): NO